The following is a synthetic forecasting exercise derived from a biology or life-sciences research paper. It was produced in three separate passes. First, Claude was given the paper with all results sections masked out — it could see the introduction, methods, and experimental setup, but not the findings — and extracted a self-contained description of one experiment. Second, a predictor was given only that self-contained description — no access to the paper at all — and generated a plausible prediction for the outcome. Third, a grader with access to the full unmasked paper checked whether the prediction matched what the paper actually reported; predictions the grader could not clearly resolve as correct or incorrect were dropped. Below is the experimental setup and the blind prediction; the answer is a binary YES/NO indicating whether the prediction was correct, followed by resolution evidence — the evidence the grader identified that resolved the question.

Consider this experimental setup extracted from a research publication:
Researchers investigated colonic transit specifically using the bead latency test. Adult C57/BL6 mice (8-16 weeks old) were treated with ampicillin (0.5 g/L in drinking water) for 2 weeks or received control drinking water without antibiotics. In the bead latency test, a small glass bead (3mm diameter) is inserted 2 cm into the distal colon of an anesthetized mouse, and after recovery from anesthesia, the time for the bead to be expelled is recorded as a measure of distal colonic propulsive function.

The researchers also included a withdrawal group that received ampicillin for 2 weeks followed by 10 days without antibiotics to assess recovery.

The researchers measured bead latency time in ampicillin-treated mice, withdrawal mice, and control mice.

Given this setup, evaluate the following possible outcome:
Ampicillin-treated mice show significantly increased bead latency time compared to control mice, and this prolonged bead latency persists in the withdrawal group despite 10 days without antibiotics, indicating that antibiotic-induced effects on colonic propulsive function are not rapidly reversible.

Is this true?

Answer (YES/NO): NO